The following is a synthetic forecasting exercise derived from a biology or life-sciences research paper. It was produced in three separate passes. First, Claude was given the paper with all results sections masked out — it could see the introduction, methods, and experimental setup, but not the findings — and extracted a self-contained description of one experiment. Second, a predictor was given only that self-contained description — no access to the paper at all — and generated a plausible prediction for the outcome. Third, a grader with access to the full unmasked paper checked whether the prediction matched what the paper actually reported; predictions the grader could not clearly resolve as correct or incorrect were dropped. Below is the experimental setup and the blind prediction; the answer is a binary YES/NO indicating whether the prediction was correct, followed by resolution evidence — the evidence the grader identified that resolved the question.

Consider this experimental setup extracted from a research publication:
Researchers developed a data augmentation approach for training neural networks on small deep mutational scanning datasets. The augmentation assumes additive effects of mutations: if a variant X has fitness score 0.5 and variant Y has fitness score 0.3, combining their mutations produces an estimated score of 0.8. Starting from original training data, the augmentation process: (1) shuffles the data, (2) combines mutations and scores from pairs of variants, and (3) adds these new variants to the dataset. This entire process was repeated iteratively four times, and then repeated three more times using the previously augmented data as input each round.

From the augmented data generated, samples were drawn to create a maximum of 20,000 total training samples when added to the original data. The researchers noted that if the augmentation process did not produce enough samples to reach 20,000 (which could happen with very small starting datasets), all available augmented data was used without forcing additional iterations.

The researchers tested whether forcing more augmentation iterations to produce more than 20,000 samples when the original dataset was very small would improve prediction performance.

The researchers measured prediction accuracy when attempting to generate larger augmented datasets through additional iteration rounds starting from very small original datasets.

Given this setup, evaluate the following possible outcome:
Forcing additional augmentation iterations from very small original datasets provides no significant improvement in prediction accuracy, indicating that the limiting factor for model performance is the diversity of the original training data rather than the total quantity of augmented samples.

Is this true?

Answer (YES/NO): NO